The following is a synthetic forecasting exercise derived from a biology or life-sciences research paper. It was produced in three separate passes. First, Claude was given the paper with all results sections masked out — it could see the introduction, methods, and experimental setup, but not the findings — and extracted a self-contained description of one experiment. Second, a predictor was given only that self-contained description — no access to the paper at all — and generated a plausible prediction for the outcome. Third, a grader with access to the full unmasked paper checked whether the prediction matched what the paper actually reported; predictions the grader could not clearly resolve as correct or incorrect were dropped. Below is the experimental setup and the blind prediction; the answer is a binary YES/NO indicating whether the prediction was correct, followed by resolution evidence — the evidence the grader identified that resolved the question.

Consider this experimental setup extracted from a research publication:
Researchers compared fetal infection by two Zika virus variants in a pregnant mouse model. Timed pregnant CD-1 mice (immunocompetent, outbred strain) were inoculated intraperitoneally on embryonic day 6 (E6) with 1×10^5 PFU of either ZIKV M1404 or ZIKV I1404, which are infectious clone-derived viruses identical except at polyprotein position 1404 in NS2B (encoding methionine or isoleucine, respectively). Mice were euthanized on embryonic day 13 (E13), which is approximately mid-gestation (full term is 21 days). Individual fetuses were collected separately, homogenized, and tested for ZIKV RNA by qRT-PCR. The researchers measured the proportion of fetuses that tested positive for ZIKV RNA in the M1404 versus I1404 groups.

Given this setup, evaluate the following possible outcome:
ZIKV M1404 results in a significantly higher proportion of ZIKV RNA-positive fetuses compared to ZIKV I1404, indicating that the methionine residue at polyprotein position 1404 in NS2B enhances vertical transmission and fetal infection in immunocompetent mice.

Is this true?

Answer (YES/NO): NO